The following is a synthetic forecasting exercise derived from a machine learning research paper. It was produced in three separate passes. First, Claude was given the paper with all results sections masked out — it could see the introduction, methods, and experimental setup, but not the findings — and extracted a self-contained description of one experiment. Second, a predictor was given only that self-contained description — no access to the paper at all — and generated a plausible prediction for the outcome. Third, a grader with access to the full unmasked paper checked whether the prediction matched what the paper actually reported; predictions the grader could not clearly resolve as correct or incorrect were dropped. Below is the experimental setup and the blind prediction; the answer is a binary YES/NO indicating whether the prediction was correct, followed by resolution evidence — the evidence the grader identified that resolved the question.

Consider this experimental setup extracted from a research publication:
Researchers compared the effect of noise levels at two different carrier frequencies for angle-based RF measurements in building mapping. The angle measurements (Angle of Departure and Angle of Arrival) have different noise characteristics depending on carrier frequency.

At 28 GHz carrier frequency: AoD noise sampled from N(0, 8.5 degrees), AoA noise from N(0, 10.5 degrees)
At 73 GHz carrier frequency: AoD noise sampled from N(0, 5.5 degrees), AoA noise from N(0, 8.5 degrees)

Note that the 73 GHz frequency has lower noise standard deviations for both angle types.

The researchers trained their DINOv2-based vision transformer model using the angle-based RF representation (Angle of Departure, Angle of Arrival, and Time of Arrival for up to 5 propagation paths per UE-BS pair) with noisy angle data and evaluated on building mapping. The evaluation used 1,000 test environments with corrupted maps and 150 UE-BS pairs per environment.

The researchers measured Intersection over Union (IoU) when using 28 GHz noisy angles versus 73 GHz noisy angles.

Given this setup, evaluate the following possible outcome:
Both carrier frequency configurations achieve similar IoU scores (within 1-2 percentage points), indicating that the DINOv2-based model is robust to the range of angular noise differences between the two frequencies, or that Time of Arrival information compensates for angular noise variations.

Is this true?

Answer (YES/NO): YES